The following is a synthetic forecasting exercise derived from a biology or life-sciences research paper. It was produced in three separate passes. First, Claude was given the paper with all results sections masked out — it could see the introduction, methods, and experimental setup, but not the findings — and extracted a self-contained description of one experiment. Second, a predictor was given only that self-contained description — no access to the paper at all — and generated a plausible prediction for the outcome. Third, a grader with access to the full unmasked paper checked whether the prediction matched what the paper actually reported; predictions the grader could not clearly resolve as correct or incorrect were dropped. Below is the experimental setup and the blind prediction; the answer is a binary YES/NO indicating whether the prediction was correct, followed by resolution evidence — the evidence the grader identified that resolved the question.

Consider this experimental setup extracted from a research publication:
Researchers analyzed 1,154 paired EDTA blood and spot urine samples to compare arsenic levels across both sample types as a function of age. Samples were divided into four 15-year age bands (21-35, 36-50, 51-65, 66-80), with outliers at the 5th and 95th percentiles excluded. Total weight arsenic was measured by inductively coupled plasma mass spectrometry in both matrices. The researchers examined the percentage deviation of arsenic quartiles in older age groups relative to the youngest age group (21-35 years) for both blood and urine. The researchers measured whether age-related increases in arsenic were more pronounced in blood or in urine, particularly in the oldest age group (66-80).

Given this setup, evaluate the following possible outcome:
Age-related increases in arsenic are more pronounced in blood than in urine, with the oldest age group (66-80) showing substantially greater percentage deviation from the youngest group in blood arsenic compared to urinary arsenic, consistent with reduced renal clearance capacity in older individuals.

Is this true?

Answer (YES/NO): YES